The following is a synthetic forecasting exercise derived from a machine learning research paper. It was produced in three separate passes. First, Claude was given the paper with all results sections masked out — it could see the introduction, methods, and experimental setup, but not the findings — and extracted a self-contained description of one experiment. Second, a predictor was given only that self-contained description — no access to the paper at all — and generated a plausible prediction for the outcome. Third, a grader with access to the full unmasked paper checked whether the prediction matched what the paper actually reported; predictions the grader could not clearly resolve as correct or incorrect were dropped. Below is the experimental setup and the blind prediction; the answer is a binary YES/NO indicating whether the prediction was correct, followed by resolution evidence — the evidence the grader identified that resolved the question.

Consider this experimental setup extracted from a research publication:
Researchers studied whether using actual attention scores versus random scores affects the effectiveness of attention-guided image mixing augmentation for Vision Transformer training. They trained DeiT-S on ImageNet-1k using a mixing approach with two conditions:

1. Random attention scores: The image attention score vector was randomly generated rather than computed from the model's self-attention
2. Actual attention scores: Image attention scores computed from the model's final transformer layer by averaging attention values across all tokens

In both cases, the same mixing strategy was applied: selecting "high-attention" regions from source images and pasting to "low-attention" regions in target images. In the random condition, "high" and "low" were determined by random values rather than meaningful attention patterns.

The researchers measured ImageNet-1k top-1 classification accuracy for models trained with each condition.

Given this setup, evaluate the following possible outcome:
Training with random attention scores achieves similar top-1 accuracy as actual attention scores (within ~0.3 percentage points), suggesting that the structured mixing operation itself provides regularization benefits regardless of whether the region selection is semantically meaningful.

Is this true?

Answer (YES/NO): NO